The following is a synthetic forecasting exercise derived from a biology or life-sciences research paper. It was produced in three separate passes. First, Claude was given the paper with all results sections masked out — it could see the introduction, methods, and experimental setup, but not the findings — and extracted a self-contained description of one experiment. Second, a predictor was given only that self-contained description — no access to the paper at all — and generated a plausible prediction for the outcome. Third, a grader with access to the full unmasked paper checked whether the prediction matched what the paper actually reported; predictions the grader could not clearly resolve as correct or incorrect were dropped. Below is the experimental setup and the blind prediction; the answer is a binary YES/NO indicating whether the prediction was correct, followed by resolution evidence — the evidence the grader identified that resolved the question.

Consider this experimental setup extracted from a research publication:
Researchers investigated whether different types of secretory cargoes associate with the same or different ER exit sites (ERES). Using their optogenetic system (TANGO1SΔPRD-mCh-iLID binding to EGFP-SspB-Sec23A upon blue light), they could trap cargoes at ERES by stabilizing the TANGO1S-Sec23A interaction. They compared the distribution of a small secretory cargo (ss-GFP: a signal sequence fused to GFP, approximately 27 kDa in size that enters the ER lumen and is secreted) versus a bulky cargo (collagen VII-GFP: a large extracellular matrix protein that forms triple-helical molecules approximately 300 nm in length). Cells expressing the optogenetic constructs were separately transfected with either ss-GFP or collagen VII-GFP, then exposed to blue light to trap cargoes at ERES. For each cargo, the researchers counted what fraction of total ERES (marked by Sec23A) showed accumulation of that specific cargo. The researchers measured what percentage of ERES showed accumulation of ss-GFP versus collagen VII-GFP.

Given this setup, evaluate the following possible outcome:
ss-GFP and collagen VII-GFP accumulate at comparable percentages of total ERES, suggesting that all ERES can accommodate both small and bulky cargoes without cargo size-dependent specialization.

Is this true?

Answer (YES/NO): NO